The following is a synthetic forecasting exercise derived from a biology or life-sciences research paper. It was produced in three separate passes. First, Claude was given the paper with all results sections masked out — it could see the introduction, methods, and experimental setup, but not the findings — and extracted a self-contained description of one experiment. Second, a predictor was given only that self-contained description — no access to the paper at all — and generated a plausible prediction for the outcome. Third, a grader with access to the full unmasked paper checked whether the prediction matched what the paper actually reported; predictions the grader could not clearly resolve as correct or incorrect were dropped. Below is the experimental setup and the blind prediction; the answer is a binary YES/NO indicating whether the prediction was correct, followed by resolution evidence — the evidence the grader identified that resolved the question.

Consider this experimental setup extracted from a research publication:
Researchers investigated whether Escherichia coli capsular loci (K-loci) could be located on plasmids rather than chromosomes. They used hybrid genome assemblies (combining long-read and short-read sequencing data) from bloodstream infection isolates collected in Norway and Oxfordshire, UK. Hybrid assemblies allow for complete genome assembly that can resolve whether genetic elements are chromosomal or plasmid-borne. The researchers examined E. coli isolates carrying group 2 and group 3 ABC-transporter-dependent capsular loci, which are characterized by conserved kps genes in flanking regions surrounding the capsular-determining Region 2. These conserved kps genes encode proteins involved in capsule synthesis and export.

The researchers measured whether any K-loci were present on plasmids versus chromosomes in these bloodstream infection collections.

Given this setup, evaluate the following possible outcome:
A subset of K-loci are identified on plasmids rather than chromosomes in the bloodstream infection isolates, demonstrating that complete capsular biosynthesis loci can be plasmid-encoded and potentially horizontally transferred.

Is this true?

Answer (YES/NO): YES